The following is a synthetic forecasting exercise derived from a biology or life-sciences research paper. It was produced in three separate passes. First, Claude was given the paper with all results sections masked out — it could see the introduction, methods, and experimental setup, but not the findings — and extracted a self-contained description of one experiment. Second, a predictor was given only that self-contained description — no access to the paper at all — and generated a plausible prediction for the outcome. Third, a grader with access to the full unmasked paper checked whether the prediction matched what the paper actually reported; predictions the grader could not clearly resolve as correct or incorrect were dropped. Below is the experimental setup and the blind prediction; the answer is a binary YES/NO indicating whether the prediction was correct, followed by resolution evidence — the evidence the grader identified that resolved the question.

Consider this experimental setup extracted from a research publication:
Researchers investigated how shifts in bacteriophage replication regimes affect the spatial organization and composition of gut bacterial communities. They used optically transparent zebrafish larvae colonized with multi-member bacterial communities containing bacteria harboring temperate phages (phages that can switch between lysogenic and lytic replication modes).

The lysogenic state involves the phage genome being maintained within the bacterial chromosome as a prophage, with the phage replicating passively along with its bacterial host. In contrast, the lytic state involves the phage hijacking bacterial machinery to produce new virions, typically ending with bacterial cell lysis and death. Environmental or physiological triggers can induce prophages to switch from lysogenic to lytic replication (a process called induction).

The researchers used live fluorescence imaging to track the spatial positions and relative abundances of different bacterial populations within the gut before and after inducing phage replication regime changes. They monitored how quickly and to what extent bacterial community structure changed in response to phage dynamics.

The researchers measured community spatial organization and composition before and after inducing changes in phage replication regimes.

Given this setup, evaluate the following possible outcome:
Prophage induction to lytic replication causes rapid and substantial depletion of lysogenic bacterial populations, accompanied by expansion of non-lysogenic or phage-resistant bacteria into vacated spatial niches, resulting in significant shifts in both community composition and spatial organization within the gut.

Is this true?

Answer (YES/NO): NO